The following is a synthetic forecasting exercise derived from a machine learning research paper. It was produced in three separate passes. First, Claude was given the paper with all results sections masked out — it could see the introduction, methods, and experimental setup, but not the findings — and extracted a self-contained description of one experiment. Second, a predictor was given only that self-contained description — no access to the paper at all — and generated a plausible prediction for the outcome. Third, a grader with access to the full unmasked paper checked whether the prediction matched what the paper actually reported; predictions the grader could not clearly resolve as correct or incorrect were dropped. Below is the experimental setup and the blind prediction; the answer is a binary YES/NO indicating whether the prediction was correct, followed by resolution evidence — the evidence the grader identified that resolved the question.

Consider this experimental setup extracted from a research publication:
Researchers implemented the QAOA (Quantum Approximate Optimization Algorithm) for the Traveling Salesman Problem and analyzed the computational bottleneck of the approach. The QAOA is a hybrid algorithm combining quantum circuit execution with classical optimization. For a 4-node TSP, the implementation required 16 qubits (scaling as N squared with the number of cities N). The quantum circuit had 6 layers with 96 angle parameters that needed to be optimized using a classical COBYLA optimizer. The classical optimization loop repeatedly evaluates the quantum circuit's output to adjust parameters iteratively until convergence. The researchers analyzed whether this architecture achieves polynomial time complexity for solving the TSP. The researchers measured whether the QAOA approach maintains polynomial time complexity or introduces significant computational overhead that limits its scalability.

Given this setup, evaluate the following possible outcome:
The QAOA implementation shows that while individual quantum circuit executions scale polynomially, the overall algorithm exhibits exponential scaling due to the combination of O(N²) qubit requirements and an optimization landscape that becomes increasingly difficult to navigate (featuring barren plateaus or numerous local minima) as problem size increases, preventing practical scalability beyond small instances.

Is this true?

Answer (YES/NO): NO